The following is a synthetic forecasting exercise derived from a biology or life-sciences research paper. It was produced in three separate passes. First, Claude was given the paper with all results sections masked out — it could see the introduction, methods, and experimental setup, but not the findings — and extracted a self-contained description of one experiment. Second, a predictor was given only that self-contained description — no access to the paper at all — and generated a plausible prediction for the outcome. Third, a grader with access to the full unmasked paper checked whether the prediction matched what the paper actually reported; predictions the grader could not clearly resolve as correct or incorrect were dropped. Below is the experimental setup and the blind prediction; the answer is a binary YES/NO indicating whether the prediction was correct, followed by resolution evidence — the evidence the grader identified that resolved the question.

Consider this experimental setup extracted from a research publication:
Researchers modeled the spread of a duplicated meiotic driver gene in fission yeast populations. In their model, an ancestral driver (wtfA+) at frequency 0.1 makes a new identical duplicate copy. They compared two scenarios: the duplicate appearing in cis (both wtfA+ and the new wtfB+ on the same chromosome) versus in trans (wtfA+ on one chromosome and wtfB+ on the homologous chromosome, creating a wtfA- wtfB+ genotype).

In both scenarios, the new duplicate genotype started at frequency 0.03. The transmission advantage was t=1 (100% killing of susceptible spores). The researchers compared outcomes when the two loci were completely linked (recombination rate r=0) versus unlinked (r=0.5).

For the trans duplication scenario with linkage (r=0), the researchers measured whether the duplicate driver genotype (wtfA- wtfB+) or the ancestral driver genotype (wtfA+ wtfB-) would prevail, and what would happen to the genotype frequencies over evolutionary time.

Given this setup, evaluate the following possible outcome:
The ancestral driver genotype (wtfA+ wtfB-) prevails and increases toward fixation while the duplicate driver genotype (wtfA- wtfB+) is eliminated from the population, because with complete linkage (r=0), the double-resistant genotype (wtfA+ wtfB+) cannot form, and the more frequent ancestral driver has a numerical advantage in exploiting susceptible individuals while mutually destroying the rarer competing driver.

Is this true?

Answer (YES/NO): NO